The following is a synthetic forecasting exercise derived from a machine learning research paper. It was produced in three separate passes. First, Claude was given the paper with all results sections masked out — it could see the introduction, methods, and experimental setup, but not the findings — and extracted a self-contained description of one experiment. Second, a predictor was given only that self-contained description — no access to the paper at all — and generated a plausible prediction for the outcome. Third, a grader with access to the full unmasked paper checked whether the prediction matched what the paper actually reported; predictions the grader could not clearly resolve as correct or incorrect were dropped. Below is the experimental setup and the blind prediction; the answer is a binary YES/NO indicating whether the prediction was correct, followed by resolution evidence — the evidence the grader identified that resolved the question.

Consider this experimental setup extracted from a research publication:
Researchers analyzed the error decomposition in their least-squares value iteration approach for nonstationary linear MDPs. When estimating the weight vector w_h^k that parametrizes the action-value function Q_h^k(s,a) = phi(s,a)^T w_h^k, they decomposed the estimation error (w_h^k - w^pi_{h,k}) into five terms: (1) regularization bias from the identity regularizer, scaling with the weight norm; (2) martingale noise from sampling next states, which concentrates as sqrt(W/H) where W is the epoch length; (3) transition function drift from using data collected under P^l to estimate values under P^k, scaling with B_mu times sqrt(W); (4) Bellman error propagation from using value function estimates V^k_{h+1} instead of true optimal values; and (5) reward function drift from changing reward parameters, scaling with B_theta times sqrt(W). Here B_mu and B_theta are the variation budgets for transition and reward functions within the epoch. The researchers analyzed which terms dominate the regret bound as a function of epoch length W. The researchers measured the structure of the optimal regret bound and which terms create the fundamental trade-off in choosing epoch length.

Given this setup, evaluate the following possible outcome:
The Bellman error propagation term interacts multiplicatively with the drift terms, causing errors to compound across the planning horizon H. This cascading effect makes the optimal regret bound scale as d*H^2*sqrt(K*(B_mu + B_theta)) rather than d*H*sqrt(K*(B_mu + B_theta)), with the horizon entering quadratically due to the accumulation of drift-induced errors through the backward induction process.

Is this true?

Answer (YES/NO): NO